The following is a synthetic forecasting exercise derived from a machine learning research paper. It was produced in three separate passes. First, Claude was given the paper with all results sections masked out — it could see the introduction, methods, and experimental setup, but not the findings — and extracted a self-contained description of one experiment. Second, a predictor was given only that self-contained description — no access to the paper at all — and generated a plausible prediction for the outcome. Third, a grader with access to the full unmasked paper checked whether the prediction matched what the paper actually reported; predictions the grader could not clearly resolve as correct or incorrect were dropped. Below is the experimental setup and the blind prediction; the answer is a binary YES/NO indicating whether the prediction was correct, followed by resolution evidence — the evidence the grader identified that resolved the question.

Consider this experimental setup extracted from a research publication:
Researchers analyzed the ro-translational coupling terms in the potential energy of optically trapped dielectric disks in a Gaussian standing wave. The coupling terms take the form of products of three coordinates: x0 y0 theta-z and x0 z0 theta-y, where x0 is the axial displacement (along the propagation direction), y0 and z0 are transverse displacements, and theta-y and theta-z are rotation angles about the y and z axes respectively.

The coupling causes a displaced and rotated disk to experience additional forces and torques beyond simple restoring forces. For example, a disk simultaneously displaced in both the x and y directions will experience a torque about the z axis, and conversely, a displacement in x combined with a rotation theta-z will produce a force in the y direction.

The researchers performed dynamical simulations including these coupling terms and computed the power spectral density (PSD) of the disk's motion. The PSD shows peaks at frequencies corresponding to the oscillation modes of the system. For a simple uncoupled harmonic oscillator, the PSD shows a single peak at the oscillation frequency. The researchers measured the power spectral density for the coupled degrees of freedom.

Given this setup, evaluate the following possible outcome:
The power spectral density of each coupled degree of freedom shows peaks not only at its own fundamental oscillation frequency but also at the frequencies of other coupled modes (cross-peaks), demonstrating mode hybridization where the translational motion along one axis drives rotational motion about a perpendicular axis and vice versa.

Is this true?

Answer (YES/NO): NO